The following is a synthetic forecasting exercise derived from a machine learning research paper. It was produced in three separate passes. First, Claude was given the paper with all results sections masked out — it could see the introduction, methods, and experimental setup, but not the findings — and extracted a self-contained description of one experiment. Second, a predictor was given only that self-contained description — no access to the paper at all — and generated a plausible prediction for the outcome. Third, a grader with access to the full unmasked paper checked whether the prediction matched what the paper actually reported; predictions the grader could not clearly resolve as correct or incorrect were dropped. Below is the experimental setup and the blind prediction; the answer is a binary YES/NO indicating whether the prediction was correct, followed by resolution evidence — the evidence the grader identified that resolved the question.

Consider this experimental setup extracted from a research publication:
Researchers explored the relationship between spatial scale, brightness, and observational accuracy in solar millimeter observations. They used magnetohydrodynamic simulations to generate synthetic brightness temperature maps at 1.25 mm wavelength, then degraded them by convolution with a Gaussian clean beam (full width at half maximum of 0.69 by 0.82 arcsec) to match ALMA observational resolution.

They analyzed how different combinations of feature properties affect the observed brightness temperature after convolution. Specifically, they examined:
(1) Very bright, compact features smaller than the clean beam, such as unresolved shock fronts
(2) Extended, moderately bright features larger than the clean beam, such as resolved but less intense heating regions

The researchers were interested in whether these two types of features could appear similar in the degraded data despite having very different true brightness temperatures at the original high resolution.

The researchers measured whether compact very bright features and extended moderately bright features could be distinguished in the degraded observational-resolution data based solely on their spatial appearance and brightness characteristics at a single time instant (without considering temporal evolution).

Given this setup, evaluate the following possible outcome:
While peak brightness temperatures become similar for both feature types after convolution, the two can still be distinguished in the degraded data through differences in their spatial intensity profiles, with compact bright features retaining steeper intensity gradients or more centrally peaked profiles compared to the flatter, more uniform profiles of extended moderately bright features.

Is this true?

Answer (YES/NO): NO